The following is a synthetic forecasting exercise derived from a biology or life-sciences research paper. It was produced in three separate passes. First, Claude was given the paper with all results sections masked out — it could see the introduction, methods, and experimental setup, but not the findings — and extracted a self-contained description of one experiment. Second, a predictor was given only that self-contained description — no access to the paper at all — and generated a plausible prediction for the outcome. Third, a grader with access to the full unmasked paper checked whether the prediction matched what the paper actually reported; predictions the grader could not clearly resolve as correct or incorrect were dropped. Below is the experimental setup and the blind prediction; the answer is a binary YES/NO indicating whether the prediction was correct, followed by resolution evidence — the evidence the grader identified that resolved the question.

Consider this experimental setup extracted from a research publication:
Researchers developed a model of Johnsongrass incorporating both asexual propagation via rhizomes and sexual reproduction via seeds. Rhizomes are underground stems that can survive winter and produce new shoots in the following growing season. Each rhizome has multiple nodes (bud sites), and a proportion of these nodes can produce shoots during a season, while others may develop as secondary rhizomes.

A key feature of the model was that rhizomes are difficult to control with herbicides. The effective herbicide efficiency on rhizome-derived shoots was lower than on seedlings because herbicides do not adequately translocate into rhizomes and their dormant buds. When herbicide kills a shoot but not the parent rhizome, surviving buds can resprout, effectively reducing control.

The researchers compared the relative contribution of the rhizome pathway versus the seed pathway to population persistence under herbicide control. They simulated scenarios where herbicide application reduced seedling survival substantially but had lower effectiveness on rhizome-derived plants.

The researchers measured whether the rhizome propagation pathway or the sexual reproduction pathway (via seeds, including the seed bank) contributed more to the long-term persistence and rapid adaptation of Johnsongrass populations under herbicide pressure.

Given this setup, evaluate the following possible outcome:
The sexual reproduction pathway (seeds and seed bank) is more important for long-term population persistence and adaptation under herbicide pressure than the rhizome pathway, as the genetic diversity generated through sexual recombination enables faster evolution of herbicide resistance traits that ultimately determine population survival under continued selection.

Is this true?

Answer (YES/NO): NO